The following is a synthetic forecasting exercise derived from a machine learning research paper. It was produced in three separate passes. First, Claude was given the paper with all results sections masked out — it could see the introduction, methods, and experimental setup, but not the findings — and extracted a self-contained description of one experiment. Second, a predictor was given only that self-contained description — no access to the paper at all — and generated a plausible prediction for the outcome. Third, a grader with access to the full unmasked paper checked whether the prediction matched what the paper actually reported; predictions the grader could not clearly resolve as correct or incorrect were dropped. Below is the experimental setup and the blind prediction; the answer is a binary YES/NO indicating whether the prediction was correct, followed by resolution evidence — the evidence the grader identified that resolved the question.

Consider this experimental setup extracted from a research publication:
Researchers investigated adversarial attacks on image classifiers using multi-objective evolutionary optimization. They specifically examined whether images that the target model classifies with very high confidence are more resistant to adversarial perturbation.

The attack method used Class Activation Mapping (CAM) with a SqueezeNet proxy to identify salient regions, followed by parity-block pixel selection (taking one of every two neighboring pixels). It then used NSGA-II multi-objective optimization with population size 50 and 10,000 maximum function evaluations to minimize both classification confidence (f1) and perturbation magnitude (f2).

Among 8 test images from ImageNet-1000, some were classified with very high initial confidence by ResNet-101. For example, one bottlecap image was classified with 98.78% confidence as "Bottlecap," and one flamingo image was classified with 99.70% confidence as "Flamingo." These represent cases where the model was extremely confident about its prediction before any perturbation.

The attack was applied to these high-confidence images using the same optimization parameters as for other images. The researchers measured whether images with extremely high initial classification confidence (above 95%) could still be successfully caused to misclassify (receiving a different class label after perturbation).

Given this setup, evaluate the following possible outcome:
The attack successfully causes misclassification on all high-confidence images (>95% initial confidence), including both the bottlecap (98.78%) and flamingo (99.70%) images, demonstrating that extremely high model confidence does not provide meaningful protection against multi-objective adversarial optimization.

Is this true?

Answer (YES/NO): YES